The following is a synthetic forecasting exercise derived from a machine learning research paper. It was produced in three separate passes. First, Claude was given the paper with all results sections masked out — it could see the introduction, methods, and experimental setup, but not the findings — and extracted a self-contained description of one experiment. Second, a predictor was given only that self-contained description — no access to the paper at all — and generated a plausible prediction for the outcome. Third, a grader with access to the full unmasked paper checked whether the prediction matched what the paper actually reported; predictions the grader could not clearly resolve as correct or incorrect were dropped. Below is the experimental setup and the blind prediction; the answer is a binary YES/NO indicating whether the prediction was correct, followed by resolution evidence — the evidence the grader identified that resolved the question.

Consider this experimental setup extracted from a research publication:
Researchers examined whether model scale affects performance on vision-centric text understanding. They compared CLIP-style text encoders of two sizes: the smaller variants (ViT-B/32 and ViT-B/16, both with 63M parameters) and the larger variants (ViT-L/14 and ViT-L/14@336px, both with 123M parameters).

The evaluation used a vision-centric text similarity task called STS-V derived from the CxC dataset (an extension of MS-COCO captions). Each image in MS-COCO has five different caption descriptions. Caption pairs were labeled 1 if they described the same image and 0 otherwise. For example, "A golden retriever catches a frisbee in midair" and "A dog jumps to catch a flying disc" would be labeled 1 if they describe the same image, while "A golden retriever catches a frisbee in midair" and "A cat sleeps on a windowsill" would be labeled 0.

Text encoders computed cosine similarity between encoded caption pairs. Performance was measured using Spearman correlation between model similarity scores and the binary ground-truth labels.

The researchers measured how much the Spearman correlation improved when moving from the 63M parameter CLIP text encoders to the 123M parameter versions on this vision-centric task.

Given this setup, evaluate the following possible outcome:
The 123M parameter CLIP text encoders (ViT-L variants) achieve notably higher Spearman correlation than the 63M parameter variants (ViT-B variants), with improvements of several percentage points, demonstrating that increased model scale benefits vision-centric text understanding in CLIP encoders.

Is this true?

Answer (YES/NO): NO